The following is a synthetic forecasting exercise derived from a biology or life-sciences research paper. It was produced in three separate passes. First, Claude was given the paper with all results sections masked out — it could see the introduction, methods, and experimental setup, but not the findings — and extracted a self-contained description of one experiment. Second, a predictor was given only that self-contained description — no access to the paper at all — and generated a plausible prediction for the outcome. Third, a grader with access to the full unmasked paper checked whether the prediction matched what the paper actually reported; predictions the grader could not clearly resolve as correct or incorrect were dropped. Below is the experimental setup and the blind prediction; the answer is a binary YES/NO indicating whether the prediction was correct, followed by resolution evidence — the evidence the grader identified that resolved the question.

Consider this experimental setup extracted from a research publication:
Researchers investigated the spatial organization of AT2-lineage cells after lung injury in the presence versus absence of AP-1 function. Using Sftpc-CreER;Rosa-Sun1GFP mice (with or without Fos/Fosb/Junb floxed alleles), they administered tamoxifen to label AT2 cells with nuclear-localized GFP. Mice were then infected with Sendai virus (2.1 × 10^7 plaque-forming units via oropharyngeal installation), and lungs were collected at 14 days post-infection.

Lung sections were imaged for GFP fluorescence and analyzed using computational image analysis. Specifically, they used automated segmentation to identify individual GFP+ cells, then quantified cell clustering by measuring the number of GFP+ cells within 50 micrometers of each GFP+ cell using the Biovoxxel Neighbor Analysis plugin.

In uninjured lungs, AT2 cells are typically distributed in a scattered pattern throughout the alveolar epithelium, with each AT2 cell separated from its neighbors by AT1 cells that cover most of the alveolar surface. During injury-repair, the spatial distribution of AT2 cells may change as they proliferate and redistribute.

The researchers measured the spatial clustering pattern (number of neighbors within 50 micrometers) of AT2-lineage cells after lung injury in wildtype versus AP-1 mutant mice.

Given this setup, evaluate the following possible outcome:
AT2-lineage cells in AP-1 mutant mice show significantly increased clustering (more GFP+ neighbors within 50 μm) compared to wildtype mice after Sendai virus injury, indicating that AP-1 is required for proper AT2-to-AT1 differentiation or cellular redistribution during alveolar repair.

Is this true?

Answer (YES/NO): YES